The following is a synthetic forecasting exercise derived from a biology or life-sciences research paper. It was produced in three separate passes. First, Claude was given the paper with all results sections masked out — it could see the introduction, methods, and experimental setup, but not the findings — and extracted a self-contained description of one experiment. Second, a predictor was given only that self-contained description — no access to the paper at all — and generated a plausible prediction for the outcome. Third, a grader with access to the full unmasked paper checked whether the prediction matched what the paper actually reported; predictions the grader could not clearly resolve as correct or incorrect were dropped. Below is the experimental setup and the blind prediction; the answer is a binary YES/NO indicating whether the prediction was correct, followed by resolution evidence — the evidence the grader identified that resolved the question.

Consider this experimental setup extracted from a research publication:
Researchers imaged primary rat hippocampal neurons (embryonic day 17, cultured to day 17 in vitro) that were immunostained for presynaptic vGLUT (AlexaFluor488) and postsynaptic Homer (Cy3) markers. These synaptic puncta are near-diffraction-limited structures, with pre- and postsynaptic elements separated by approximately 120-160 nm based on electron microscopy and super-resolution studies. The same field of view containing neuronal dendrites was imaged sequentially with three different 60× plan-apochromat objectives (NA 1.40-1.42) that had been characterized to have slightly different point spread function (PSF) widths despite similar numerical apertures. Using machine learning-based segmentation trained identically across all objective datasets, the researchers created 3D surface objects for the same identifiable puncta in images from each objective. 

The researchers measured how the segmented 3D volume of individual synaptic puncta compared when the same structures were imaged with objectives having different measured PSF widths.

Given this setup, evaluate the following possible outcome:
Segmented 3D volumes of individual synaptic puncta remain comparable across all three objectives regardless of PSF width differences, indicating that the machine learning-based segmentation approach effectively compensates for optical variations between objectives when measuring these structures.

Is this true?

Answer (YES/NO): NO